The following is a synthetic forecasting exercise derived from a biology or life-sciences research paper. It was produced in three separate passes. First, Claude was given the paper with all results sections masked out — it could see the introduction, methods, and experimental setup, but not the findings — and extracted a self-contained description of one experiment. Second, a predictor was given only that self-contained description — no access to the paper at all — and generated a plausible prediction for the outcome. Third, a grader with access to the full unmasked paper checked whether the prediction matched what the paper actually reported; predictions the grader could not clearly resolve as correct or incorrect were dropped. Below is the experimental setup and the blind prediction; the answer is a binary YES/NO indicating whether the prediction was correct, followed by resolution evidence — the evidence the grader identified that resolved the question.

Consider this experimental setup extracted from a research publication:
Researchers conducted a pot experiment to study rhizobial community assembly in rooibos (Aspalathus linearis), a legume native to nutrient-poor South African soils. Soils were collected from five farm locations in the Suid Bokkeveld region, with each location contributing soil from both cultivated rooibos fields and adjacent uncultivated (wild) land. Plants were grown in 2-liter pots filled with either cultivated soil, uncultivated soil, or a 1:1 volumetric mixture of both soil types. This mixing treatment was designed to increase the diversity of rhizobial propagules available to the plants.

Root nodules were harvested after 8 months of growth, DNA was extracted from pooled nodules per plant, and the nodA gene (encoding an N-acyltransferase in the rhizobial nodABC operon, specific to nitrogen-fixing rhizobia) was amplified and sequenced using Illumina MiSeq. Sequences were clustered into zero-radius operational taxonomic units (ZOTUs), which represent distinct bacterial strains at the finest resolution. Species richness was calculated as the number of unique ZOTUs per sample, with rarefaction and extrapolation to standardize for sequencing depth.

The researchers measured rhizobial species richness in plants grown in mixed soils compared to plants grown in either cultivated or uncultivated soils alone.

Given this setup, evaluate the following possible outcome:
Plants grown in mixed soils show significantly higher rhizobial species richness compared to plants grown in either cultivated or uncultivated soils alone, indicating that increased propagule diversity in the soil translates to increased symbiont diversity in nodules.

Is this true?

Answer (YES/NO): NO